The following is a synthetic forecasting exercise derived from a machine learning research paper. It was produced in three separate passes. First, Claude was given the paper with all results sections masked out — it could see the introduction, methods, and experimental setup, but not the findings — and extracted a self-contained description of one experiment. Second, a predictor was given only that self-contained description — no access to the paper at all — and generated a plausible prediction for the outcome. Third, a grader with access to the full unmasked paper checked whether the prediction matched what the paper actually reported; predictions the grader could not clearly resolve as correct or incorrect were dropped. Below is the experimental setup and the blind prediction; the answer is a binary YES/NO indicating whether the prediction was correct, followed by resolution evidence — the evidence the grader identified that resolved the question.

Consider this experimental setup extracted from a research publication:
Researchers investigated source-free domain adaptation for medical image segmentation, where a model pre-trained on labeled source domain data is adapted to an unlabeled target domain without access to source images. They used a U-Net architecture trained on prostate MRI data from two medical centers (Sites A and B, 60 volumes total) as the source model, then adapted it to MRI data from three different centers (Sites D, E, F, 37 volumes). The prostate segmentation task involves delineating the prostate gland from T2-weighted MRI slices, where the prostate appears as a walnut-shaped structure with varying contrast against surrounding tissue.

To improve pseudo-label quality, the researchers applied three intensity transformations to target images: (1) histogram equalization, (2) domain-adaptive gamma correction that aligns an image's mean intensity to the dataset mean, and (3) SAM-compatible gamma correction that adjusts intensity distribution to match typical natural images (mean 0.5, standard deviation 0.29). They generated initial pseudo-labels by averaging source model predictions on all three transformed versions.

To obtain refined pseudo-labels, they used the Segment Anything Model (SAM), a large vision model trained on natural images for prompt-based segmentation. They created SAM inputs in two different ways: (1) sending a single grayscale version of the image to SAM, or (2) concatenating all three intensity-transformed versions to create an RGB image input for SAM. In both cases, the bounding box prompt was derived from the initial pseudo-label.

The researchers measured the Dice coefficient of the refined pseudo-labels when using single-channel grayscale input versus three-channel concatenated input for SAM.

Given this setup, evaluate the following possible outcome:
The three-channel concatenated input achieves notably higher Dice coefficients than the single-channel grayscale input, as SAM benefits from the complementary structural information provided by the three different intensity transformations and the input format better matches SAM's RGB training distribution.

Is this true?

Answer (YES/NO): YES